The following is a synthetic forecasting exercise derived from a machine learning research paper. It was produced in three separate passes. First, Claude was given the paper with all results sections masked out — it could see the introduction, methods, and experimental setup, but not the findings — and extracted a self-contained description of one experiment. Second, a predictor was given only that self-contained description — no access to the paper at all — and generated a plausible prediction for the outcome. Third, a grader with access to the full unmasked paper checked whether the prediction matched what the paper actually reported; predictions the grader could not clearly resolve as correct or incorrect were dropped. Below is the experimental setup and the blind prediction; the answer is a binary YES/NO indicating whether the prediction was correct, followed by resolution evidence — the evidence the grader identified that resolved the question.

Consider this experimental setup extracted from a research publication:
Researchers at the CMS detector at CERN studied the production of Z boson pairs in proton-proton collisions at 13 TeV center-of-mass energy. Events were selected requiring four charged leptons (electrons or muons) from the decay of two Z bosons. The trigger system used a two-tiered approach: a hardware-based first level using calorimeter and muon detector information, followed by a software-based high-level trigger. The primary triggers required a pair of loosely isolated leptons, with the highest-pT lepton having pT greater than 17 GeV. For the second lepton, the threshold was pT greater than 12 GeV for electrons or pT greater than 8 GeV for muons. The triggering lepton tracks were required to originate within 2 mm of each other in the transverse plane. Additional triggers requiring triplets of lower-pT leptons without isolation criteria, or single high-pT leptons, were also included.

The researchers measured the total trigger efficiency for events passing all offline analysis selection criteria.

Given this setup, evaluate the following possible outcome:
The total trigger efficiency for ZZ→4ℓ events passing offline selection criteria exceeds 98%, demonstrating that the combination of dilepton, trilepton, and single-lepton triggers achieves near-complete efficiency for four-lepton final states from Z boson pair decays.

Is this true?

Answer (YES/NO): YES